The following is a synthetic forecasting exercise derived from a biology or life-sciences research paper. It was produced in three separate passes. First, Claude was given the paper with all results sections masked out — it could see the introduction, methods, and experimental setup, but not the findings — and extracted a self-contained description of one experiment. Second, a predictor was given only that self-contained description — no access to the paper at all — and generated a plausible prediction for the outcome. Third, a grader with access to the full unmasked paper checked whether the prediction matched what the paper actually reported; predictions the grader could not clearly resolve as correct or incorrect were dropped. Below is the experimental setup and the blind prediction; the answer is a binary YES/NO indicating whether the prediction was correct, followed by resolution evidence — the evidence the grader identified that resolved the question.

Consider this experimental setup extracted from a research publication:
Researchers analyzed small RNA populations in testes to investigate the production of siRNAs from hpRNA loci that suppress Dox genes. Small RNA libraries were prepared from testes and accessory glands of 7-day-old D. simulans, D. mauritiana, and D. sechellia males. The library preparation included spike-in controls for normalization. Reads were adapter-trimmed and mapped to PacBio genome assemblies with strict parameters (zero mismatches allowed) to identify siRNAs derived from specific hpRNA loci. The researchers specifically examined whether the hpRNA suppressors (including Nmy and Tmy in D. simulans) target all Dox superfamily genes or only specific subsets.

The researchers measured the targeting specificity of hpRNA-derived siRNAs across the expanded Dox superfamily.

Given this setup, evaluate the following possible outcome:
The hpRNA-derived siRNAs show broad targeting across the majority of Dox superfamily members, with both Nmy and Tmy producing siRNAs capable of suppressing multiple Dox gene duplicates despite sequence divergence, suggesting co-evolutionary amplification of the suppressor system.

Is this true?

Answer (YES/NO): NO